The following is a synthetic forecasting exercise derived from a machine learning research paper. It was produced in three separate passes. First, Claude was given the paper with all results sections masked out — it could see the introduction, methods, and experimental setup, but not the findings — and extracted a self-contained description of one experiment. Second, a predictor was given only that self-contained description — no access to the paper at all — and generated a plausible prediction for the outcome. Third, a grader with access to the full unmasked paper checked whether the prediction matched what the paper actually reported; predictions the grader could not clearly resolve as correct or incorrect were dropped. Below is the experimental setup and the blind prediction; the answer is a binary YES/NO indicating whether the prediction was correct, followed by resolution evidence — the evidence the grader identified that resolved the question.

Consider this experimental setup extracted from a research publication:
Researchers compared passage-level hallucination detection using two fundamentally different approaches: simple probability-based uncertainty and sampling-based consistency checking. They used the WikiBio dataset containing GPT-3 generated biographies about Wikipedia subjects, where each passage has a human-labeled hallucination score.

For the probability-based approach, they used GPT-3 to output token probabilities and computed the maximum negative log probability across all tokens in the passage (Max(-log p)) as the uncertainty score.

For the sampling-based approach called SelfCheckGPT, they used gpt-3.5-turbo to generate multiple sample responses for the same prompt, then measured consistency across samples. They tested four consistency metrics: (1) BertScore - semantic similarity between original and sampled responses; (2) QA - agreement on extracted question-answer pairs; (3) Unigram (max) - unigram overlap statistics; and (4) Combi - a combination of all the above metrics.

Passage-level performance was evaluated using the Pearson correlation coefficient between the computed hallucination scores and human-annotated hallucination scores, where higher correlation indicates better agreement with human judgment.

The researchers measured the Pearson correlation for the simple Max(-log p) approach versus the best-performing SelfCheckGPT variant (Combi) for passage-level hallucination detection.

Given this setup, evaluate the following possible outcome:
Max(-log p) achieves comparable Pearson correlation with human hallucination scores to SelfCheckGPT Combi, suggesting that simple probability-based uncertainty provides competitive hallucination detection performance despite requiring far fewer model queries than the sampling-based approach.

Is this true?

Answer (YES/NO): NO